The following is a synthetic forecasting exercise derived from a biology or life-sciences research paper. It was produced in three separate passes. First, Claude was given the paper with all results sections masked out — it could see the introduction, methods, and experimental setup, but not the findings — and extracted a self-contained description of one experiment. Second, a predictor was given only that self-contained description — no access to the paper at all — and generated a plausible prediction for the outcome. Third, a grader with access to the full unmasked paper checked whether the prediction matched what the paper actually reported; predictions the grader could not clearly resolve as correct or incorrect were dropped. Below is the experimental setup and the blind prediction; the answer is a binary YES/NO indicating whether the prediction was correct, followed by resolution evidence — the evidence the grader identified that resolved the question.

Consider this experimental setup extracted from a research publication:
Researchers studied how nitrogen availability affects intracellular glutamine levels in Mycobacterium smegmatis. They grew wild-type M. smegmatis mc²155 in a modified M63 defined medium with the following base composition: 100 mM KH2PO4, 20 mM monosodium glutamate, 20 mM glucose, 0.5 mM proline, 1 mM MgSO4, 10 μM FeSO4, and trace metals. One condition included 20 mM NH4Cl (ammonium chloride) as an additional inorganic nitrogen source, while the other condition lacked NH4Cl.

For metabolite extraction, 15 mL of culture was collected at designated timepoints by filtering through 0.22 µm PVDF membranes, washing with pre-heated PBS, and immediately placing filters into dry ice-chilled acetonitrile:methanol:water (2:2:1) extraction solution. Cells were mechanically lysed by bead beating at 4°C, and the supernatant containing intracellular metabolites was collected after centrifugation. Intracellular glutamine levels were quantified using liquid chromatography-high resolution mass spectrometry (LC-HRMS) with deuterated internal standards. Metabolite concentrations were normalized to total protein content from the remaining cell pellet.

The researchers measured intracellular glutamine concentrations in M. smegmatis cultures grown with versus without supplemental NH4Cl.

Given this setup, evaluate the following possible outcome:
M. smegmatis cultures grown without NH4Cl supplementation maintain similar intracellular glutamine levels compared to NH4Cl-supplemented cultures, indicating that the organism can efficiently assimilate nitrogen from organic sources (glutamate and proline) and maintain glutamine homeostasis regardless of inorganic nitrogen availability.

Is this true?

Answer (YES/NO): NO